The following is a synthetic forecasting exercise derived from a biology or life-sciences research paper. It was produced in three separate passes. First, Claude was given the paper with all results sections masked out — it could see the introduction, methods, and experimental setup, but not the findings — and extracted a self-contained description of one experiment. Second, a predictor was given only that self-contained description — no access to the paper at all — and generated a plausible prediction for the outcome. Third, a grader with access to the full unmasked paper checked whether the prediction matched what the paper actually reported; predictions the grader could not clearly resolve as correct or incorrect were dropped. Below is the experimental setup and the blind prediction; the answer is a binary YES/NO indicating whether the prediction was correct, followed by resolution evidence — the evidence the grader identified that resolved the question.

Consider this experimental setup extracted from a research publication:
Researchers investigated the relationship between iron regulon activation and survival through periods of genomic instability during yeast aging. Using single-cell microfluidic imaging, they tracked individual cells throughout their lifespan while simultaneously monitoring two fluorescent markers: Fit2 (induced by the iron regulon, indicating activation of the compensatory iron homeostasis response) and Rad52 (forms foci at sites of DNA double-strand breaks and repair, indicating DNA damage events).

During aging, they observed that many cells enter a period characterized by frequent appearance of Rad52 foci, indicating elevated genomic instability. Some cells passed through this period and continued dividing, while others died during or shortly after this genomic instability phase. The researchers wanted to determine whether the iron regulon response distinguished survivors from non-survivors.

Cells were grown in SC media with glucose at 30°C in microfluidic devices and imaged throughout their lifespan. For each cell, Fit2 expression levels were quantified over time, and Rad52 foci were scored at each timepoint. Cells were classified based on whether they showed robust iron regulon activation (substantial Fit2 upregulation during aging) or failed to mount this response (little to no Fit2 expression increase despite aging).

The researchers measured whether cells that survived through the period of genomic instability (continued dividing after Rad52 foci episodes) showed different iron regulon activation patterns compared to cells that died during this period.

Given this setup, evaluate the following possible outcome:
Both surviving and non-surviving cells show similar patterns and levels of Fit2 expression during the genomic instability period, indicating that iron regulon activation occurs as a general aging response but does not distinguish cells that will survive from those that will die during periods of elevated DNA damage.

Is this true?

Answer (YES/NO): NO